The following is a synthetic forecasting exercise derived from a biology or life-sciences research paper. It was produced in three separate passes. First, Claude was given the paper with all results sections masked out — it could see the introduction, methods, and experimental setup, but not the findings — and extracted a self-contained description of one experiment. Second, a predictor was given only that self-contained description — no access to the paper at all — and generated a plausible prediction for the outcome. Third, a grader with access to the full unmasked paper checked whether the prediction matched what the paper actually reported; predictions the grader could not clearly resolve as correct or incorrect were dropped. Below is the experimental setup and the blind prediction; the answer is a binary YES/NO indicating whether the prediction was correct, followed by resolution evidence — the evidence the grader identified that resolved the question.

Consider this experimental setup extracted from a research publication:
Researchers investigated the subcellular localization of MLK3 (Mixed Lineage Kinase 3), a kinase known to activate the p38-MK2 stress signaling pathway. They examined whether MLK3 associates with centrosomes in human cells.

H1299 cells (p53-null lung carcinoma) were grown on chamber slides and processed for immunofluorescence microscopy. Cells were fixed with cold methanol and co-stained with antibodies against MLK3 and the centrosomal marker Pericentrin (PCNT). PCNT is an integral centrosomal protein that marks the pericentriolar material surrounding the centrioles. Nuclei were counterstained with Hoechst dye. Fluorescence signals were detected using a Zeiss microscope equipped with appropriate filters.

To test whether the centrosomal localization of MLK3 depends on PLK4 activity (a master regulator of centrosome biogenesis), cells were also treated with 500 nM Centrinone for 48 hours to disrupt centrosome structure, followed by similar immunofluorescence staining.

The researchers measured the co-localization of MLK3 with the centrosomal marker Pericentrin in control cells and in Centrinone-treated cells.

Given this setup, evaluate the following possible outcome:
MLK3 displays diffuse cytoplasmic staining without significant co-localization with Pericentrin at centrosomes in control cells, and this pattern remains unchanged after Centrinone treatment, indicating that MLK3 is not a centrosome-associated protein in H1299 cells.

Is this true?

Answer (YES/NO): NO